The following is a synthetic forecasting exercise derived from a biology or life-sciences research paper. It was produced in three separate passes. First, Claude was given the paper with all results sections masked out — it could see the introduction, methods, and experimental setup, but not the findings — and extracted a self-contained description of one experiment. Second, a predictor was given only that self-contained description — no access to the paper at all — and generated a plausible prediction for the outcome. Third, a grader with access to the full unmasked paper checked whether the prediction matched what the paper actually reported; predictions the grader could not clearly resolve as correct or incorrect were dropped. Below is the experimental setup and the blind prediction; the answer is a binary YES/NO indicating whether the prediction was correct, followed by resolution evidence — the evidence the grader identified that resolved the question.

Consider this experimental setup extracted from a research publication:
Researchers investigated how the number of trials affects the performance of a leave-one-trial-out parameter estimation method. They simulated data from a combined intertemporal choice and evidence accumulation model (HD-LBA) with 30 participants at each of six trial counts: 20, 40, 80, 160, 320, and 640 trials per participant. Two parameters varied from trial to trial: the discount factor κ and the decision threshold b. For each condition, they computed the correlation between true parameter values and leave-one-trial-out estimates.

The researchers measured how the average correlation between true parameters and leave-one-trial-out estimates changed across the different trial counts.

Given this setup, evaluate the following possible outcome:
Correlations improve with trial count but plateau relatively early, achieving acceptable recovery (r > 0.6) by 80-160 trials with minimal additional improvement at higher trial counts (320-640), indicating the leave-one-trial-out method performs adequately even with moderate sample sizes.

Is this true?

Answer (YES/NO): NO